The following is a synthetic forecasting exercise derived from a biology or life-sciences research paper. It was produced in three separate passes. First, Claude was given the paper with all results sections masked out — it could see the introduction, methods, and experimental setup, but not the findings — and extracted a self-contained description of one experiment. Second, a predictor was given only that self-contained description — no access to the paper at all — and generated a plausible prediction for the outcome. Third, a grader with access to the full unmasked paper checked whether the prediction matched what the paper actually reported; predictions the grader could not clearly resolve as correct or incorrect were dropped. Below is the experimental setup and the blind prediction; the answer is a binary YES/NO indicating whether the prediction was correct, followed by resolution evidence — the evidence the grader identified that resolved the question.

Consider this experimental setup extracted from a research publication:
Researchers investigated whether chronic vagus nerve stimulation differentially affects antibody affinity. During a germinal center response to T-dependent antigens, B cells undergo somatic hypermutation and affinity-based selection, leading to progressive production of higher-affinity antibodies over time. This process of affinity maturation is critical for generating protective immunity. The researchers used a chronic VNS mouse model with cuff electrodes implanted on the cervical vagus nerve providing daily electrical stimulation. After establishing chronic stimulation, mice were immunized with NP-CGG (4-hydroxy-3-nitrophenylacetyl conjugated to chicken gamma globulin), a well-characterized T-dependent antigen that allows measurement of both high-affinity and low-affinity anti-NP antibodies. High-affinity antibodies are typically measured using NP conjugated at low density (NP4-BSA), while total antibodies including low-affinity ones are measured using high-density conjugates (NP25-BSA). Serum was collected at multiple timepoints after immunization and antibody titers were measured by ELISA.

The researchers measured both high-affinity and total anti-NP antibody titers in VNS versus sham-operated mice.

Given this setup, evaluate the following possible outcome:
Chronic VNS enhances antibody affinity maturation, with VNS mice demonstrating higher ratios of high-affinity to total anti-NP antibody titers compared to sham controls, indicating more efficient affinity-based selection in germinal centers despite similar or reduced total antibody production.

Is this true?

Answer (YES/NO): NO